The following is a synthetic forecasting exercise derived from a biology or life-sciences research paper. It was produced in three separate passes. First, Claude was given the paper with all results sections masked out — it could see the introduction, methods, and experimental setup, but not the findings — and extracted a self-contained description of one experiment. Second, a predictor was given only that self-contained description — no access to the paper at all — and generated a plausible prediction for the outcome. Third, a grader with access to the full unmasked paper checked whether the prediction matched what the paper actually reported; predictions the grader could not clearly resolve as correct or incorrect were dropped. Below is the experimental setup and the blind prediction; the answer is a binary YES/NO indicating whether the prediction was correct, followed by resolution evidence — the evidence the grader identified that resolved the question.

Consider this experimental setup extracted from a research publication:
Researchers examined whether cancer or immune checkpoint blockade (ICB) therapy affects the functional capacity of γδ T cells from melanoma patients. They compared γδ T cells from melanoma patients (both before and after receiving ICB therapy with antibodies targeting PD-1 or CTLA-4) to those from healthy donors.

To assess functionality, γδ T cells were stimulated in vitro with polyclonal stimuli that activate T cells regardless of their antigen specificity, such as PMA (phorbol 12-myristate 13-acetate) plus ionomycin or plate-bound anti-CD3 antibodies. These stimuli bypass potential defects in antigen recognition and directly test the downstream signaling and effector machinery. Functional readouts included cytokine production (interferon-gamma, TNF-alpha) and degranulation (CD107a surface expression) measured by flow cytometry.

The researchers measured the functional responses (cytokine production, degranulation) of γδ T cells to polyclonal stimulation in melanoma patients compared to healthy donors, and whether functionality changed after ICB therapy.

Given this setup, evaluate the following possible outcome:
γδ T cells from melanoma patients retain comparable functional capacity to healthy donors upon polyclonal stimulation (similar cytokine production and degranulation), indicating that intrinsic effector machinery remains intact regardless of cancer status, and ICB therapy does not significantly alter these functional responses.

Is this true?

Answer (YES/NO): YES